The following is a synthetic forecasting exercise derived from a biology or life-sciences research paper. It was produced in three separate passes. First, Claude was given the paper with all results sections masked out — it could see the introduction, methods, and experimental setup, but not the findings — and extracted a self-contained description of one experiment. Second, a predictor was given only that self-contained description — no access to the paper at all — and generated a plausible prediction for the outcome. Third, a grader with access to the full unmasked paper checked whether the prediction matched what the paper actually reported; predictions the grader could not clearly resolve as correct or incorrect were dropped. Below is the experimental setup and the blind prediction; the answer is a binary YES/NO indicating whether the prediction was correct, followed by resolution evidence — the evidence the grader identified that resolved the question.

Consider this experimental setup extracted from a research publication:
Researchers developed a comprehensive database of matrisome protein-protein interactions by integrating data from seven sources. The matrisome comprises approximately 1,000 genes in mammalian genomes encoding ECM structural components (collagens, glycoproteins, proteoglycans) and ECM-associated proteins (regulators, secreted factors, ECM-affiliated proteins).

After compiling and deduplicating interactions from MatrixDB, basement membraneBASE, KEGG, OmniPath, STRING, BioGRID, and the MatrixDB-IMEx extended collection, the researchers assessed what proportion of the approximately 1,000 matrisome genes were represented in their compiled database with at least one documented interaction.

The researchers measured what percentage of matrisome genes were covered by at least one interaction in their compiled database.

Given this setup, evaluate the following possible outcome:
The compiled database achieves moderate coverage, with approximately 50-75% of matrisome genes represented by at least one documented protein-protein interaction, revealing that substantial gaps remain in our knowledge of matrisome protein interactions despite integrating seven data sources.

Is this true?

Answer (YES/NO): NO